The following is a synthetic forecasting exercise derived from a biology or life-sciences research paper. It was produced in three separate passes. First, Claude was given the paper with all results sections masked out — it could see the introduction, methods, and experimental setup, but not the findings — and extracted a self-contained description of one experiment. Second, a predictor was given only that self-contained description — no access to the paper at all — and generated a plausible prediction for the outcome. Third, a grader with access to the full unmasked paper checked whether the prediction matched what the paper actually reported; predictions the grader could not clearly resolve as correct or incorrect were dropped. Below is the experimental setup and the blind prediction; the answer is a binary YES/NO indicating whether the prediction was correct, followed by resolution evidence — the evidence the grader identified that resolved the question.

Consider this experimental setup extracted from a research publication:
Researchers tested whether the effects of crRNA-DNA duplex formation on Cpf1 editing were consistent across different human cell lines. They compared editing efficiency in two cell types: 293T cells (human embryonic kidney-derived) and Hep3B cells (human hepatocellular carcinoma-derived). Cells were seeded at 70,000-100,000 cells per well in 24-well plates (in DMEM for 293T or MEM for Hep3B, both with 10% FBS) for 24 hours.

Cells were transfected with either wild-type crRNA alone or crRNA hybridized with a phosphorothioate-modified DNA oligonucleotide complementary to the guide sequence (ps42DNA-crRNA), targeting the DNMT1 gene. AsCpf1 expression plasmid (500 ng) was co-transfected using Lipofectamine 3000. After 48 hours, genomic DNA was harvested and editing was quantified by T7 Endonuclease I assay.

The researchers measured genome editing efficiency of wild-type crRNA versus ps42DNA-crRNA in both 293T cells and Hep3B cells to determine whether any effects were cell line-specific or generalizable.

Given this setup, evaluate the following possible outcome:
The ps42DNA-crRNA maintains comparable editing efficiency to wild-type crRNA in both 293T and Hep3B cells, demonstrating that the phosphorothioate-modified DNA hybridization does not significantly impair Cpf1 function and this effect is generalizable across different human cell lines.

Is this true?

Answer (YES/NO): NO